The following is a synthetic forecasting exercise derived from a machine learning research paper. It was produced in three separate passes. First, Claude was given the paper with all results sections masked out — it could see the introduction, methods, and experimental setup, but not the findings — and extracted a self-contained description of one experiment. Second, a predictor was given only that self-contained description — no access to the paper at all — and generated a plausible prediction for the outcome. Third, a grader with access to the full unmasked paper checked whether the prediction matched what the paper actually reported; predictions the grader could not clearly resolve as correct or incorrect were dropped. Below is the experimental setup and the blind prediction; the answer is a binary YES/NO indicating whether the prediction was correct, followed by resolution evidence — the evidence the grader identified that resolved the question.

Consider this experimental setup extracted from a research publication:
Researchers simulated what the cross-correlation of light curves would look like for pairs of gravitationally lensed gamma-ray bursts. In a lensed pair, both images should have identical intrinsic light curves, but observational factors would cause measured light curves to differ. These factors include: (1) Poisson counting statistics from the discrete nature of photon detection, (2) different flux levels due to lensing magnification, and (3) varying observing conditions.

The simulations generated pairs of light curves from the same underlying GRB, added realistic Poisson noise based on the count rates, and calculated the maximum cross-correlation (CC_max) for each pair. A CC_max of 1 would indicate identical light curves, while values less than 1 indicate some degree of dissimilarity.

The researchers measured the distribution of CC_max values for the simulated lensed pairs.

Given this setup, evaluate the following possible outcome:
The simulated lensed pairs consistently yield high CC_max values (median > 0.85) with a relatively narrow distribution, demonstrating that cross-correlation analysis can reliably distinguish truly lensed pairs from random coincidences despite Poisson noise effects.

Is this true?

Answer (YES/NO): NO